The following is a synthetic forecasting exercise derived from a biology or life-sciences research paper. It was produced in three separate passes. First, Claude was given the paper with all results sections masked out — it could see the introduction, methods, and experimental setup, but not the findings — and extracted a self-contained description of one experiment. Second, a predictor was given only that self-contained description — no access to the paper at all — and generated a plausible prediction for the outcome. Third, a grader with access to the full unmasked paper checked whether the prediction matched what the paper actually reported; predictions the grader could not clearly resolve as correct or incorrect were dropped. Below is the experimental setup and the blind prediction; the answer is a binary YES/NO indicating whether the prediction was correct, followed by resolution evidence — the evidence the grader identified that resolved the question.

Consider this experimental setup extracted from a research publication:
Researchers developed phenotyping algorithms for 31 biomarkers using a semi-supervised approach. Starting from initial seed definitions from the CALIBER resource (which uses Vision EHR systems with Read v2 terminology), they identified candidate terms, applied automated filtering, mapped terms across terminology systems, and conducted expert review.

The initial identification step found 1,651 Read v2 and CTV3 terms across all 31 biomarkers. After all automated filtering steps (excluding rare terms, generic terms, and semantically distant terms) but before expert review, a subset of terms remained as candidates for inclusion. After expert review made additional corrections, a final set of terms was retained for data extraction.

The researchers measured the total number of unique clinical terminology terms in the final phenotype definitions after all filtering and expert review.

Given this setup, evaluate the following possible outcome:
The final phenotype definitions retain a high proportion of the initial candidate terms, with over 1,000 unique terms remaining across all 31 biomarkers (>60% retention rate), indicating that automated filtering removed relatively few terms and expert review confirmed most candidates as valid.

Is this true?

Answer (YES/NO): NO